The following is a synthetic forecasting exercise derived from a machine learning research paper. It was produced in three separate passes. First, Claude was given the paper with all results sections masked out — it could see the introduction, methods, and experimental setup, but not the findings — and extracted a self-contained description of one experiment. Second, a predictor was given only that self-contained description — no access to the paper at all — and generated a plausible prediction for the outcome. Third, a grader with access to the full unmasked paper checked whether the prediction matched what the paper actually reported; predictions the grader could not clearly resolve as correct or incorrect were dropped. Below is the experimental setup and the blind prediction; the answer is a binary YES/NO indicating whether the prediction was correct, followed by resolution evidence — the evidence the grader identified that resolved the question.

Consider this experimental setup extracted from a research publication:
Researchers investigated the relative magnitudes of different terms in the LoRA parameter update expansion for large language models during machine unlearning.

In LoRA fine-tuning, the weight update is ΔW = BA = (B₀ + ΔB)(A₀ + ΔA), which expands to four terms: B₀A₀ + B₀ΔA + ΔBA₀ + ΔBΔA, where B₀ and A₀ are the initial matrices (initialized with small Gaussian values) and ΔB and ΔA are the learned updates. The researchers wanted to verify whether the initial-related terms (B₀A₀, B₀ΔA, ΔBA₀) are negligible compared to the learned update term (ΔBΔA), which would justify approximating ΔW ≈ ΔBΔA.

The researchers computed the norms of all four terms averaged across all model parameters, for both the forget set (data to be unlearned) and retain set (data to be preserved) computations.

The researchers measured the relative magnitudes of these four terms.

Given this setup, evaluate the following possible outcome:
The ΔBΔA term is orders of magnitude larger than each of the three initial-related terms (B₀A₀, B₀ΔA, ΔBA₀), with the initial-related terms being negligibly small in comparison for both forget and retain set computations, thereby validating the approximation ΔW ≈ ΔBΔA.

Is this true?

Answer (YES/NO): YES